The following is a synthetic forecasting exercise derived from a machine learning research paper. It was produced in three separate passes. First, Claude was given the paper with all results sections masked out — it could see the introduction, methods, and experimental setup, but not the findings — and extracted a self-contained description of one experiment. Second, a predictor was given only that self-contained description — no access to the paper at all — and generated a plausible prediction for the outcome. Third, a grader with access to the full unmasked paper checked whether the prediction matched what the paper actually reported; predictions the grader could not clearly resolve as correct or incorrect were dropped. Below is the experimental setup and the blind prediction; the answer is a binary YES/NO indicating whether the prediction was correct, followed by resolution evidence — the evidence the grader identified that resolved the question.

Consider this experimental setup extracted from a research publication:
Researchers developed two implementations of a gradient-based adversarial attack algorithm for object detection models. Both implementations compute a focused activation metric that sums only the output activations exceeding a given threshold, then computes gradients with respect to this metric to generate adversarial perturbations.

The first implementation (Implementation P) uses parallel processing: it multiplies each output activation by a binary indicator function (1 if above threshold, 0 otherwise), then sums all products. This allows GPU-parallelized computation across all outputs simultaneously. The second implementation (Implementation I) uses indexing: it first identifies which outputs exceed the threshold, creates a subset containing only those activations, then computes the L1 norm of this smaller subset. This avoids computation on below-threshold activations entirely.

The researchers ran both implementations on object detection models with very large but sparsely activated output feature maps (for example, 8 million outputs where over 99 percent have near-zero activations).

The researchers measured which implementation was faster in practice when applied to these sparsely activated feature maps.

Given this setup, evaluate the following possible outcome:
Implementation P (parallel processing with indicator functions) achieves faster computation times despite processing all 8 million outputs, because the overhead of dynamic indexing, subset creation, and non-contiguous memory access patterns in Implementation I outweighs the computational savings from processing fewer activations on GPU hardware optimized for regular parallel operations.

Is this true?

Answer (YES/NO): NO